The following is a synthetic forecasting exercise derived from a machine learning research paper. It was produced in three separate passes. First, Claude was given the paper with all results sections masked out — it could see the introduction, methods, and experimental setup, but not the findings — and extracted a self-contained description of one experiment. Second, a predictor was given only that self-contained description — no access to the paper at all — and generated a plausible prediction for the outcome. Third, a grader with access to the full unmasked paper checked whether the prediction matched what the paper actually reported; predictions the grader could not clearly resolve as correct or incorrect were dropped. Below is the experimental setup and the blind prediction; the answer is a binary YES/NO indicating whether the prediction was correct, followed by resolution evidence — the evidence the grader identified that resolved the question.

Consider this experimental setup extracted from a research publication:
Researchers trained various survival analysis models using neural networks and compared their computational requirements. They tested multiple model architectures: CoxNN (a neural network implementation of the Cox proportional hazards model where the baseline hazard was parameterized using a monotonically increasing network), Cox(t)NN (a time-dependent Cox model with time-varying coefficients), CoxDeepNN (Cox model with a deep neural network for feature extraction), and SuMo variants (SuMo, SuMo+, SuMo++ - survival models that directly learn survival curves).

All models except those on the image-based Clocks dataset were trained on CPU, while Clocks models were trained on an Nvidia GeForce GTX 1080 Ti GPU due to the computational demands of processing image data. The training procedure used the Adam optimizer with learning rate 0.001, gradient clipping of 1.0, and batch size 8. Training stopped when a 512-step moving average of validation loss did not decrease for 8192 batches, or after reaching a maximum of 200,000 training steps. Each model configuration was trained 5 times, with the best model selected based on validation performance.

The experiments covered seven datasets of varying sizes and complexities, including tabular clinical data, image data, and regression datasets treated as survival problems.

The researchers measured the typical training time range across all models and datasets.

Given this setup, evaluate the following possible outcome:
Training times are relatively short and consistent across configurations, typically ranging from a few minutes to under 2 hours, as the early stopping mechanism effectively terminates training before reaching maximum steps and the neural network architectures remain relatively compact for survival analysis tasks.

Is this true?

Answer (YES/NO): YES